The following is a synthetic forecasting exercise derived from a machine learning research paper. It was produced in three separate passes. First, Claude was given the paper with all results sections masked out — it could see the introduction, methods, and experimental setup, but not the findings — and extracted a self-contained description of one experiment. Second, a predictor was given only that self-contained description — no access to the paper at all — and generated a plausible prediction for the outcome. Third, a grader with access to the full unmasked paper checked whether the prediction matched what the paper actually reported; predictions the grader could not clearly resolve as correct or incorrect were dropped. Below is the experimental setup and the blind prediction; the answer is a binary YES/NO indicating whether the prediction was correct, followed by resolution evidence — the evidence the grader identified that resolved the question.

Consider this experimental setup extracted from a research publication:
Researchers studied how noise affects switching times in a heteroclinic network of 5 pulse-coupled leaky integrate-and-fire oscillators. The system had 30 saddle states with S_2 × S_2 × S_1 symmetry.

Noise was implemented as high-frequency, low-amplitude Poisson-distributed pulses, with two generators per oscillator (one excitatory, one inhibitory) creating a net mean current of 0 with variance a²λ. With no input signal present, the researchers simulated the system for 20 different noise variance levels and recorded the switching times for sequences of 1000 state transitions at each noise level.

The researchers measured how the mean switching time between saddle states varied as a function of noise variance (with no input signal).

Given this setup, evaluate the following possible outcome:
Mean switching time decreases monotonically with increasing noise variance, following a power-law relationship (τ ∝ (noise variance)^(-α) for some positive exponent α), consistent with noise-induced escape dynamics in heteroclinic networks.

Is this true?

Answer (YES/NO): NO